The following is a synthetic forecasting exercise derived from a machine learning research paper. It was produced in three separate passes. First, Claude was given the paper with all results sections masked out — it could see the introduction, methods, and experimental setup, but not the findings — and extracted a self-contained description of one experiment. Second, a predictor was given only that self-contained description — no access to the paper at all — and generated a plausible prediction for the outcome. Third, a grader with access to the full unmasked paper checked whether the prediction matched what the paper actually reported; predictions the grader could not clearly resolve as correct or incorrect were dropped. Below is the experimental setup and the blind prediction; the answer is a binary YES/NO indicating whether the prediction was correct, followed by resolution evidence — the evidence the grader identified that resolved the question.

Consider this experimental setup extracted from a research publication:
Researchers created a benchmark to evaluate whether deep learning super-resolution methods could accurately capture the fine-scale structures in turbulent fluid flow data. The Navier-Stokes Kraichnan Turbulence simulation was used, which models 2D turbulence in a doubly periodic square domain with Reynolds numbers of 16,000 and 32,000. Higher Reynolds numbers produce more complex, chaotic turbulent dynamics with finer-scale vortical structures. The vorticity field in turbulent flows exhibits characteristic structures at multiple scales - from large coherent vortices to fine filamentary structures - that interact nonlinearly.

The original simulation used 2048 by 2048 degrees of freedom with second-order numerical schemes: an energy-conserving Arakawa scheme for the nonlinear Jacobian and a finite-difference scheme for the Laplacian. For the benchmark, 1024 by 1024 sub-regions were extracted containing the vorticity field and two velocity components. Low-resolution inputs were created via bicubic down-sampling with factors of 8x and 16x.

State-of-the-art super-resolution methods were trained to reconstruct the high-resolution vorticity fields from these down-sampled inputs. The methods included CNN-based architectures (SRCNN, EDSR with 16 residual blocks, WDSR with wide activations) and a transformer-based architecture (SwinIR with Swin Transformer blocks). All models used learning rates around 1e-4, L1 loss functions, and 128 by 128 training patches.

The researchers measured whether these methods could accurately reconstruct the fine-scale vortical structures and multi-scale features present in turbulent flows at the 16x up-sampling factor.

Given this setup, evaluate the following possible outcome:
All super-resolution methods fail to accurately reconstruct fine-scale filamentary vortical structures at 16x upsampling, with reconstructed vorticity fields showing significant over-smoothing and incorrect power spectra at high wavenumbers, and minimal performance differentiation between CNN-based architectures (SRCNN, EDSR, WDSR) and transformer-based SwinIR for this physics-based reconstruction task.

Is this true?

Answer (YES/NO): NO